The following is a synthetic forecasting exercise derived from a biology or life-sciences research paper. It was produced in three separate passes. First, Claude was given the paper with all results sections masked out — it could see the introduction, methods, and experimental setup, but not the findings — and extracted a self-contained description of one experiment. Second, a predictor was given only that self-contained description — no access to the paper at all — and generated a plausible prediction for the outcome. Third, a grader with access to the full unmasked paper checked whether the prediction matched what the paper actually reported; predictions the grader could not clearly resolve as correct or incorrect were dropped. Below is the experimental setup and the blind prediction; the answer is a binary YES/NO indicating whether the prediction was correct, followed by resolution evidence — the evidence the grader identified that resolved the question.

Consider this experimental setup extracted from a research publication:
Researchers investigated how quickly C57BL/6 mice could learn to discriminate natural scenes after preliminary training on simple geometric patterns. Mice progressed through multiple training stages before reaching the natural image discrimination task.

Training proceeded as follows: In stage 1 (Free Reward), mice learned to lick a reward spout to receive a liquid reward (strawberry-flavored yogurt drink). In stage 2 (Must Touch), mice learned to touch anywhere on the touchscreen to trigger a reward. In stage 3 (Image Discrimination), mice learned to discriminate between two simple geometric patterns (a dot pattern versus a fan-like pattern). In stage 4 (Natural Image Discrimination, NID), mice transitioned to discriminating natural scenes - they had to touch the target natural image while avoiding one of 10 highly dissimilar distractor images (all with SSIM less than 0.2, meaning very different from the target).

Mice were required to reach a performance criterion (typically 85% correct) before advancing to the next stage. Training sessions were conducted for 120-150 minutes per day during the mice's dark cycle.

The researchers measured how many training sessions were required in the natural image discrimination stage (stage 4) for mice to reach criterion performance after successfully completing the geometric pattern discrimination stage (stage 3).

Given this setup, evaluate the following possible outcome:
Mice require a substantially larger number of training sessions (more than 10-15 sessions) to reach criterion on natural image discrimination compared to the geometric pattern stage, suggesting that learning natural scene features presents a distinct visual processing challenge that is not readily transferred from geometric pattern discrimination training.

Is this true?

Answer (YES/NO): NO